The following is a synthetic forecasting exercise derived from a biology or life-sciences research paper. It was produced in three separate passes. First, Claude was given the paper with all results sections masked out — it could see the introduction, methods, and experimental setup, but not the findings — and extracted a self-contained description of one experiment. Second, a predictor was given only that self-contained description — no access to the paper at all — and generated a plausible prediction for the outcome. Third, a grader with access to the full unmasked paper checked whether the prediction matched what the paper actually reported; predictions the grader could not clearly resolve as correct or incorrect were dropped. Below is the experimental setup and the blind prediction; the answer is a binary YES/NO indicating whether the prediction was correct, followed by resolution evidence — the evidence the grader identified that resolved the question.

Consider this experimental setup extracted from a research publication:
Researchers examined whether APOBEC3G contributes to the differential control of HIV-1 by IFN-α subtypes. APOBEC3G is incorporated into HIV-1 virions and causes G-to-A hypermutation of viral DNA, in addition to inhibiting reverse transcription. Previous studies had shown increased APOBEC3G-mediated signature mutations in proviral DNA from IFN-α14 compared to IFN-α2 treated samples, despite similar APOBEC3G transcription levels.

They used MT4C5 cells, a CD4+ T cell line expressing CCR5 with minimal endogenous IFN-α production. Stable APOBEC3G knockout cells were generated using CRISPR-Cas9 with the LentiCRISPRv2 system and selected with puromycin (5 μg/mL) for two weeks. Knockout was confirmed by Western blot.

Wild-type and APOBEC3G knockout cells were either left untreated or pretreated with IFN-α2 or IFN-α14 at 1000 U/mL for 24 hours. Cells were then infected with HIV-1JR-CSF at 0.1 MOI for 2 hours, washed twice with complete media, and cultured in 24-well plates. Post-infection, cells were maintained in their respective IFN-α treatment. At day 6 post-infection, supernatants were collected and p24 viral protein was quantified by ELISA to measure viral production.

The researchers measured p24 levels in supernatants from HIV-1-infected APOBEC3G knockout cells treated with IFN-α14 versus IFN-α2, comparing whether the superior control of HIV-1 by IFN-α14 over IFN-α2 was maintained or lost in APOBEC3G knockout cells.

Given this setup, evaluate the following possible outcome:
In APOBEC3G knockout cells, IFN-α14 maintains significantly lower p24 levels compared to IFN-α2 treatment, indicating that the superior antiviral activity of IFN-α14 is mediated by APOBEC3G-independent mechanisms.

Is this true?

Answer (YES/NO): NO